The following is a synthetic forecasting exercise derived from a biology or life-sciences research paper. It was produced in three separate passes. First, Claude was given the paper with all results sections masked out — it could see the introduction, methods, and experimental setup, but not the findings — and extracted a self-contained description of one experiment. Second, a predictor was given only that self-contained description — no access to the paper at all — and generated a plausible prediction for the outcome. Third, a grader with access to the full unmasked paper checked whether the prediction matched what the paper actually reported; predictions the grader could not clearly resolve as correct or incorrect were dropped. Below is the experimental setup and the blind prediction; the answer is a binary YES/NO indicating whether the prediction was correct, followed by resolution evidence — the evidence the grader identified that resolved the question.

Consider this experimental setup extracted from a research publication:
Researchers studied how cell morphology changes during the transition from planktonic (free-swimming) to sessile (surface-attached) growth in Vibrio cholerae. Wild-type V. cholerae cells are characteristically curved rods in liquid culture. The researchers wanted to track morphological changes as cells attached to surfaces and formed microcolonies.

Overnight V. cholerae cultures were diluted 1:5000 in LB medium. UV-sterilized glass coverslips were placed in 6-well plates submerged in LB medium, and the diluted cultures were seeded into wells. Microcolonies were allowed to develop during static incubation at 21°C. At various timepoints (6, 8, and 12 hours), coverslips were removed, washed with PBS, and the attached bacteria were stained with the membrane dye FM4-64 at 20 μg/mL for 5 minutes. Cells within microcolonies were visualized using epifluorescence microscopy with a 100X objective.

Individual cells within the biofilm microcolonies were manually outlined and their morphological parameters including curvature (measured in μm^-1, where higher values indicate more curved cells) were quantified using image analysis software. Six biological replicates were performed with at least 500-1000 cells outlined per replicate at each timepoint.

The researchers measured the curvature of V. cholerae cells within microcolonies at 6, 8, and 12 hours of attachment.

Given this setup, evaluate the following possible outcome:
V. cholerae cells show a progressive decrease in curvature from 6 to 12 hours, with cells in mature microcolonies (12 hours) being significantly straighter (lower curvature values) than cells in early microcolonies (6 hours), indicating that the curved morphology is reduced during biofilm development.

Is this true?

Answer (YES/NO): NO